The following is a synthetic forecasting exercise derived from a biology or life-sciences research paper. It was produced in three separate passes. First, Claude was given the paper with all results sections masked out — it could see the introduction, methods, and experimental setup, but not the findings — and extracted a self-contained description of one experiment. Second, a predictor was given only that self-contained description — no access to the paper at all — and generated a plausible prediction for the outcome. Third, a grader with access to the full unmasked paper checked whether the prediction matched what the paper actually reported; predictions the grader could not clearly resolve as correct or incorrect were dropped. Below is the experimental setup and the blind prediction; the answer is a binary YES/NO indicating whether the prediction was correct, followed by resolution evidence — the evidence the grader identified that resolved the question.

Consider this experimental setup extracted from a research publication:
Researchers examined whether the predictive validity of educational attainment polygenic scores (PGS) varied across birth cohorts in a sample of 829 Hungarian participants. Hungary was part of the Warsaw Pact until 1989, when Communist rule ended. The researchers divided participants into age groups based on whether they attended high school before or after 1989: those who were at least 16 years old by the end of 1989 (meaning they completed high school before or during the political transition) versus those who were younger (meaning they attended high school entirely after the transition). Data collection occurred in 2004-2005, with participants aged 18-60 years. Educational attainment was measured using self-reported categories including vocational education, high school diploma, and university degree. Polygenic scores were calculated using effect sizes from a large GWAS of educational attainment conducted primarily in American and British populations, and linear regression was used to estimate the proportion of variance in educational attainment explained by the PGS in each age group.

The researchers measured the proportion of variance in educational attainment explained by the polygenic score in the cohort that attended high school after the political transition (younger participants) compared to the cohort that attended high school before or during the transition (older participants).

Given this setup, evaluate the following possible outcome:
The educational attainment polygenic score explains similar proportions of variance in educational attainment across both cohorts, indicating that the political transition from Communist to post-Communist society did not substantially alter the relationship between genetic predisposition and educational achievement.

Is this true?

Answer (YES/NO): NO